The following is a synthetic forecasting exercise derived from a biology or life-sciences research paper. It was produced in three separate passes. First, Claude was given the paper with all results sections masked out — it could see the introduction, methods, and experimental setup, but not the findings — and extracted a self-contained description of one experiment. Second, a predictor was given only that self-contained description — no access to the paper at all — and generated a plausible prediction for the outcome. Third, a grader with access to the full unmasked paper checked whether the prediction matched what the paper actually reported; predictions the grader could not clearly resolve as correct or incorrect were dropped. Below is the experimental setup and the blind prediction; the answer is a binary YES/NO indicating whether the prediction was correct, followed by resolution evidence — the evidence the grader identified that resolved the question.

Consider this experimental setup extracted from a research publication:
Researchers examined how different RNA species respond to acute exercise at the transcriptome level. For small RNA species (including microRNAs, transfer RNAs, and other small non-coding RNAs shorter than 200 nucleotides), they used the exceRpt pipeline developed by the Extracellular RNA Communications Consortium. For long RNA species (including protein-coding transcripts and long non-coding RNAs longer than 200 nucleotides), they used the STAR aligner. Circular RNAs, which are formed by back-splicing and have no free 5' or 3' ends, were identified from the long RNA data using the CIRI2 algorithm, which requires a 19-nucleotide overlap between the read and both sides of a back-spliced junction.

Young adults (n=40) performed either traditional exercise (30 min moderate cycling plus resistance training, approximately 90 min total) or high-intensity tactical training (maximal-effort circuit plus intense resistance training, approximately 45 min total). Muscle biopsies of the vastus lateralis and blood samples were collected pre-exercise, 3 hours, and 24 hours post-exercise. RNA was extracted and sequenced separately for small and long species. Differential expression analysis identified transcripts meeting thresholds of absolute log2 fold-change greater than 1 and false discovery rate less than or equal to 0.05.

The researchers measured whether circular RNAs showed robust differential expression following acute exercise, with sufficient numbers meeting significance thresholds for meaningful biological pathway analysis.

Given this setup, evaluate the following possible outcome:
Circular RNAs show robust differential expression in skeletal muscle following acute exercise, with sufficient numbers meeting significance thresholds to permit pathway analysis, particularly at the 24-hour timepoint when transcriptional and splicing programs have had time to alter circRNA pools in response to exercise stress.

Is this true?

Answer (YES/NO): NO